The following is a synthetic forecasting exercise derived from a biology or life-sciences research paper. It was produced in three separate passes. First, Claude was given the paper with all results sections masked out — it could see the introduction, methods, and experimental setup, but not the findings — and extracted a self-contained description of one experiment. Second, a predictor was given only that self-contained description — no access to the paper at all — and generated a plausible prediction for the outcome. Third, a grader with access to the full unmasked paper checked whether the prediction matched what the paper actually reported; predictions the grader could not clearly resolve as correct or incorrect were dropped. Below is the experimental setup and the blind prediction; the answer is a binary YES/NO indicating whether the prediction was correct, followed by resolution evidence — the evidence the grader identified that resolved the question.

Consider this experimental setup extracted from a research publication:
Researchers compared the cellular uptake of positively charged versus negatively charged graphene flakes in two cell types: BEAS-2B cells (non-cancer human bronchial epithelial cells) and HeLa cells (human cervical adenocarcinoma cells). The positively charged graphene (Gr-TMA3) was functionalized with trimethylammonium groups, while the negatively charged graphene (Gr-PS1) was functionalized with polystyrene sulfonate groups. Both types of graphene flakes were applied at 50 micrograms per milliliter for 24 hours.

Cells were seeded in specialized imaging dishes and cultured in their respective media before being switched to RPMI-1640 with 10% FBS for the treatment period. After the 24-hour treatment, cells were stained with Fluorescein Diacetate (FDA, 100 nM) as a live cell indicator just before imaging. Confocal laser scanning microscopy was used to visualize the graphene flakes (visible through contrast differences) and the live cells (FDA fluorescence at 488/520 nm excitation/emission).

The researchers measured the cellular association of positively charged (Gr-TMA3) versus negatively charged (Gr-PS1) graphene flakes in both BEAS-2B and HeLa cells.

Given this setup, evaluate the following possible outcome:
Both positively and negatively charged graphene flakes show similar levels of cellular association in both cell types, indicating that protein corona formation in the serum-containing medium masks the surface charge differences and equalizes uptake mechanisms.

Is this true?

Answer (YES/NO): NO